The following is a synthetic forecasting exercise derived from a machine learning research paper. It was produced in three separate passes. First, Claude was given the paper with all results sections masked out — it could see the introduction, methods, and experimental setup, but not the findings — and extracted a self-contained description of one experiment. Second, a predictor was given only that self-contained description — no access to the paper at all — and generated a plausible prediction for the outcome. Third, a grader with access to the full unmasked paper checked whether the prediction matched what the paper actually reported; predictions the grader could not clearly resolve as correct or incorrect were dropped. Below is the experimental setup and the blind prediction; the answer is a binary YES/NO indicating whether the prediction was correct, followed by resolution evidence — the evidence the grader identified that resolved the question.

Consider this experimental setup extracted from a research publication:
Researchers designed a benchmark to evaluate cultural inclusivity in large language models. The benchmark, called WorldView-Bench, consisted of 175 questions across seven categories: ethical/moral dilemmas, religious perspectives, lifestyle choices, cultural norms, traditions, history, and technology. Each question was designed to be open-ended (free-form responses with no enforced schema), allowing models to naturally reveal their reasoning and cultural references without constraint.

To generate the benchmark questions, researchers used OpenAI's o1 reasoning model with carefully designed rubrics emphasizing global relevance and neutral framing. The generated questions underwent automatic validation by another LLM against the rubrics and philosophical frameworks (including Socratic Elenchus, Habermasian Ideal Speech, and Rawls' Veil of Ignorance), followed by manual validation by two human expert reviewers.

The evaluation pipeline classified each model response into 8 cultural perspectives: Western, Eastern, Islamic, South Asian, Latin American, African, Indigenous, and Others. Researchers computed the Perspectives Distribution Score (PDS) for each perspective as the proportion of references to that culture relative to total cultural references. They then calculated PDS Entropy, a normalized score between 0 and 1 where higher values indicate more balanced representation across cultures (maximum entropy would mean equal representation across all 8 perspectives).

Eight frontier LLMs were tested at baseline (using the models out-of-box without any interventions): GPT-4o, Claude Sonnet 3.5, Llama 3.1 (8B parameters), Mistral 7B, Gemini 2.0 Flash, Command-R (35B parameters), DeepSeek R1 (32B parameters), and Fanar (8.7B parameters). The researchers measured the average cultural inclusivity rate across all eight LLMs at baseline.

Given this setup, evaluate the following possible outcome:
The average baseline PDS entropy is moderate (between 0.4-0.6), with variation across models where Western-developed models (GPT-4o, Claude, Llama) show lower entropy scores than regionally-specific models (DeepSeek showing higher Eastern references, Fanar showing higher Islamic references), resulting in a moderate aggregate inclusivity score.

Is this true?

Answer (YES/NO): NO